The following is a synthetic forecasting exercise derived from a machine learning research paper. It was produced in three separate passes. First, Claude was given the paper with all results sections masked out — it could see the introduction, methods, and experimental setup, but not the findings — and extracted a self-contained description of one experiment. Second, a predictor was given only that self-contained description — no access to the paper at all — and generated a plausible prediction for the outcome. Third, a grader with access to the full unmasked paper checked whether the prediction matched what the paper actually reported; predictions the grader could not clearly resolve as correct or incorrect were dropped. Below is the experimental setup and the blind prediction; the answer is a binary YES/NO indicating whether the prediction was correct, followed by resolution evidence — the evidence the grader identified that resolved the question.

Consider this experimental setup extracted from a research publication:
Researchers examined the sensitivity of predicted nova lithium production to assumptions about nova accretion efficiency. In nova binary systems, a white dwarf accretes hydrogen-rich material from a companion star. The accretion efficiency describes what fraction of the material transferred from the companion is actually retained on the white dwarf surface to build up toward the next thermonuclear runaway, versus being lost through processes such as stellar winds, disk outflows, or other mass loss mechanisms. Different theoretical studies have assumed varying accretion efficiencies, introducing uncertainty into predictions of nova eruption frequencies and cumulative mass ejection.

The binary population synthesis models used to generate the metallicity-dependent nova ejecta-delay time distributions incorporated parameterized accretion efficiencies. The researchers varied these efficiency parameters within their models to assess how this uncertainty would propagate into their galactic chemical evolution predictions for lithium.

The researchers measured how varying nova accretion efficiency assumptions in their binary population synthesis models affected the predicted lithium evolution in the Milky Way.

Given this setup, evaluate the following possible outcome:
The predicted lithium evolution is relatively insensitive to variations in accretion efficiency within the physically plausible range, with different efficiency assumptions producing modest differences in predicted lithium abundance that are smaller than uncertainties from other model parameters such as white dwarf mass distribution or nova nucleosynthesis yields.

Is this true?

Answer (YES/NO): YES